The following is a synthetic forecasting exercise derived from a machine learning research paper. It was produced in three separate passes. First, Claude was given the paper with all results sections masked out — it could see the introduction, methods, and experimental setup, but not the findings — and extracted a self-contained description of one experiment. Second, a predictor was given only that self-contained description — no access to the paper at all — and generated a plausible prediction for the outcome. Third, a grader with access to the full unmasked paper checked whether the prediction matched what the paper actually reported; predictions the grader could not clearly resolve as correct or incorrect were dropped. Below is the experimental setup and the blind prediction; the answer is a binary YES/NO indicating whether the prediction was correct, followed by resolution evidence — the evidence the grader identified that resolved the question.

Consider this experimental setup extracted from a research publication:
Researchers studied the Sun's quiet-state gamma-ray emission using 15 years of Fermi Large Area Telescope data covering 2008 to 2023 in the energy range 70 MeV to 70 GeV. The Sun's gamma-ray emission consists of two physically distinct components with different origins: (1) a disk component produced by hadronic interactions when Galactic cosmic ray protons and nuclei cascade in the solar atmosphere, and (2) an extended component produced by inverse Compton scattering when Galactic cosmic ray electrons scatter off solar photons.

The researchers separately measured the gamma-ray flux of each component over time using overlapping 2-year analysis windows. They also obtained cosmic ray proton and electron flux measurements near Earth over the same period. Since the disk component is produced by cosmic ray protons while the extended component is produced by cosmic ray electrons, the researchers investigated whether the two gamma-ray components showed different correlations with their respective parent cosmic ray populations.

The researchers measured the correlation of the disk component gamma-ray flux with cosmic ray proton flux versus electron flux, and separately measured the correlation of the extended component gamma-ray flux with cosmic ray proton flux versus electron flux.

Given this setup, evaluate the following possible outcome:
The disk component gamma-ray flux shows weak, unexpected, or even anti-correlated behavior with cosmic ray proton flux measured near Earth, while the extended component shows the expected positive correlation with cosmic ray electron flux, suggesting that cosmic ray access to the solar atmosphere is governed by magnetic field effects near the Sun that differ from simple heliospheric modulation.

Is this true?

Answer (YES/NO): NO